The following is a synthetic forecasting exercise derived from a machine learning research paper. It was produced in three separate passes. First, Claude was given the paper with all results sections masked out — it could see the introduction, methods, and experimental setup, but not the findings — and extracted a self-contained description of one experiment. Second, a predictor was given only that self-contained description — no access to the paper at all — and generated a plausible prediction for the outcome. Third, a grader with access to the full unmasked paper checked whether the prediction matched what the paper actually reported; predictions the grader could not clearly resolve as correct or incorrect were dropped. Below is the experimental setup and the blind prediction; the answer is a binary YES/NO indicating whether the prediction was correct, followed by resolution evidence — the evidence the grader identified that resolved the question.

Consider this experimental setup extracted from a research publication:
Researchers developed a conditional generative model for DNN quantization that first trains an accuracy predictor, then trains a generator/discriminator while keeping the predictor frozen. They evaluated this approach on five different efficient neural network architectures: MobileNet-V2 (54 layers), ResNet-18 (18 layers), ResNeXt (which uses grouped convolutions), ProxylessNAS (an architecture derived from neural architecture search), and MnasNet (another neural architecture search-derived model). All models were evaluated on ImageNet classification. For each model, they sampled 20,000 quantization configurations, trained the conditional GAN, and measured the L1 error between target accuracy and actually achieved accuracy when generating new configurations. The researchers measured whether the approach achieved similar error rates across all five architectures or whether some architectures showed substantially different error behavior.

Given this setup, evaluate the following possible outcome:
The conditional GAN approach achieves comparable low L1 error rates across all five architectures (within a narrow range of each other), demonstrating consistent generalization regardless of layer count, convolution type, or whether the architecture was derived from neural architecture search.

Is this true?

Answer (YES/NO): YES